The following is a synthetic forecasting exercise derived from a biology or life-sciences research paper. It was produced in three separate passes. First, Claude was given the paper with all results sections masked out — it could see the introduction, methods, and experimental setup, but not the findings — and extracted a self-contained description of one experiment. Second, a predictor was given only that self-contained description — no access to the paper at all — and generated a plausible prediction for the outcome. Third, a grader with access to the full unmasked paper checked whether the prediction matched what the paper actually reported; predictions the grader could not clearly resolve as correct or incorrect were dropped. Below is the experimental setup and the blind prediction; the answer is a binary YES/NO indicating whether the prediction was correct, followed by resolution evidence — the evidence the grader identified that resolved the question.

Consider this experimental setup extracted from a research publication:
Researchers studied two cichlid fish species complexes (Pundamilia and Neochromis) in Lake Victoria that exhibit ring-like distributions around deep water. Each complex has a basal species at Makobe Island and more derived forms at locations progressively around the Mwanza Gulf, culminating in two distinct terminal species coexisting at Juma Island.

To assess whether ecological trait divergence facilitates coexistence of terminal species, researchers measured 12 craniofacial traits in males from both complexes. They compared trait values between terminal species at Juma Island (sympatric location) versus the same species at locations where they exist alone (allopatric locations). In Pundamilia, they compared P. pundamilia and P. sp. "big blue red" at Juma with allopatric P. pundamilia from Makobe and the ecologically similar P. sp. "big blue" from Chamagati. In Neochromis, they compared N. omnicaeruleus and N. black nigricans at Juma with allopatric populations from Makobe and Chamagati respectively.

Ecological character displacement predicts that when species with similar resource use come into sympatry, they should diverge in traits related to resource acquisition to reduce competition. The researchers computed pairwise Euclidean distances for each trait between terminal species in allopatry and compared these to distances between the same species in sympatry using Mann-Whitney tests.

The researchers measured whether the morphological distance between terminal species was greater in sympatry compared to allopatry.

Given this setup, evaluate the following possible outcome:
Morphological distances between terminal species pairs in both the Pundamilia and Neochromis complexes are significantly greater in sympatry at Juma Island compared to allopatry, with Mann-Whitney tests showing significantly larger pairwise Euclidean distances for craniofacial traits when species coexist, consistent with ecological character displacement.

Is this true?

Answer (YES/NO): NO